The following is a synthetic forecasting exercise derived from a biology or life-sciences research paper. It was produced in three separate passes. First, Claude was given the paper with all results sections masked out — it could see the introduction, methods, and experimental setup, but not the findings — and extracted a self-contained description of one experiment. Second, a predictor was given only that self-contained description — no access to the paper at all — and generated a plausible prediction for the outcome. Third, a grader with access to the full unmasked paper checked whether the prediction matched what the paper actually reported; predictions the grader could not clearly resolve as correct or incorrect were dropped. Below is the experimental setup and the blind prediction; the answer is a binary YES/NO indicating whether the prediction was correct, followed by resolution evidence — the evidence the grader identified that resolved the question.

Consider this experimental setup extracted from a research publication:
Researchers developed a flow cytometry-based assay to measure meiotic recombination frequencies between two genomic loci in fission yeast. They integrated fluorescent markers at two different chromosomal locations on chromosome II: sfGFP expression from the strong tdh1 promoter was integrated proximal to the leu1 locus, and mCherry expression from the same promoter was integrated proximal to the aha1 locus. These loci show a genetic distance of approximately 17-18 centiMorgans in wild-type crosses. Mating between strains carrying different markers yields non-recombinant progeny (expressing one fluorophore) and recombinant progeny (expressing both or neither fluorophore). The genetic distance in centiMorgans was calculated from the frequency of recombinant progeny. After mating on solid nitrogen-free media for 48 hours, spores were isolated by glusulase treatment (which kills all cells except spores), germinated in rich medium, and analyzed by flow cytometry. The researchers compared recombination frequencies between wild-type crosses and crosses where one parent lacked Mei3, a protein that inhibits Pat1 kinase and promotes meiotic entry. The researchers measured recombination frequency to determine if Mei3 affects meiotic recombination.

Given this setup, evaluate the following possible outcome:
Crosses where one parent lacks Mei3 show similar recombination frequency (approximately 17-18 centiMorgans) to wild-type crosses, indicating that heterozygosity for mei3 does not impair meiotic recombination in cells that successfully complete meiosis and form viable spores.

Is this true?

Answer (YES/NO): NO